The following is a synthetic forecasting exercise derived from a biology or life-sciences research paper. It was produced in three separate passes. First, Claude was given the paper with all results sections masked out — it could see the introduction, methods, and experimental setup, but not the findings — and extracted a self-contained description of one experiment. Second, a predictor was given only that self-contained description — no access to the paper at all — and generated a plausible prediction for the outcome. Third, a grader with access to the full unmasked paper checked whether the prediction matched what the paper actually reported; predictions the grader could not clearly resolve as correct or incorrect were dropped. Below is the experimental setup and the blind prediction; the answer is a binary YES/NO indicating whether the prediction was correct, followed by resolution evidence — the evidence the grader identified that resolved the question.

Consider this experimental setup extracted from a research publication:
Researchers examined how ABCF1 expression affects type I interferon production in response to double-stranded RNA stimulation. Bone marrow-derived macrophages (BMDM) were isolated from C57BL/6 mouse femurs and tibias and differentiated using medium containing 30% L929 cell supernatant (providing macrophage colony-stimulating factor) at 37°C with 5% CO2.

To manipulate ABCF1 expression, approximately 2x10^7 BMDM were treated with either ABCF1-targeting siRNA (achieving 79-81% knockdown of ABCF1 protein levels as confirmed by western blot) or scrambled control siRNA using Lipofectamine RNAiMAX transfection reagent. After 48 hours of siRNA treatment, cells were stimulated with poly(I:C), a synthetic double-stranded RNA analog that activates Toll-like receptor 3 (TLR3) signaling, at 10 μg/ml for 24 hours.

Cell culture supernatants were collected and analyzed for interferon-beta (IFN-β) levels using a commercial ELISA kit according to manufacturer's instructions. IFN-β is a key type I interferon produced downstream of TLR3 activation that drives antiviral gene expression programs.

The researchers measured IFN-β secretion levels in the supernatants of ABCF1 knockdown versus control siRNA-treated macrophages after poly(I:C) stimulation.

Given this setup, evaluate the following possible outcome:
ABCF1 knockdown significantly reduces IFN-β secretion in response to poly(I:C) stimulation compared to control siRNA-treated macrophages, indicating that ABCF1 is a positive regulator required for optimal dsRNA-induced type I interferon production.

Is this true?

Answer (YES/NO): YES